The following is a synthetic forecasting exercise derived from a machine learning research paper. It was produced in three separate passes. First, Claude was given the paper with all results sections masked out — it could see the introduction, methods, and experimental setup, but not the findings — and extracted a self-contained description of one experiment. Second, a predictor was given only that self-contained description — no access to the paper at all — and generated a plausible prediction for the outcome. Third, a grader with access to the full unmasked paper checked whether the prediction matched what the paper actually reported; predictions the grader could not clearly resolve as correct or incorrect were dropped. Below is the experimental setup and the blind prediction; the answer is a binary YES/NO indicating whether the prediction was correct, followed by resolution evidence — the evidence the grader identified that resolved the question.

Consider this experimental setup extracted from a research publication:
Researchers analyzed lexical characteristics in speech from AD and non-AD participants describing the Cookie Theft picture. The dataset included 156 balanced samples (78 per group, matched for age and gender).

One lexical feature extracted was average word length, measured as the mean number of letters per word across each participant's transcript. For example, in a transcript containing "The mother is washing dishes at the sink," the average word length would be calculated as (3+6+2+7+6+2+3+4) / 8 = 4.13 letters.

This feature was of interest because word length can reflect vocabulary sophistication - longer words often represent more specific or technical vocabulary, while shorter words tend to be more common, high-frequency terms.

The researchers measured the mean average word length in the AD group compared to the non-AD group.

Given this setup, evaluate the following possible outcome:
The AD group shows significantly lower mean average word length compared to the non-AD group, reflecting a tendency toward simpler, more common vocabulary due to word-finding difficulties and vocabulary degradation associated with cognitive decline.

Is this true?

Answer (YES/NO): YES